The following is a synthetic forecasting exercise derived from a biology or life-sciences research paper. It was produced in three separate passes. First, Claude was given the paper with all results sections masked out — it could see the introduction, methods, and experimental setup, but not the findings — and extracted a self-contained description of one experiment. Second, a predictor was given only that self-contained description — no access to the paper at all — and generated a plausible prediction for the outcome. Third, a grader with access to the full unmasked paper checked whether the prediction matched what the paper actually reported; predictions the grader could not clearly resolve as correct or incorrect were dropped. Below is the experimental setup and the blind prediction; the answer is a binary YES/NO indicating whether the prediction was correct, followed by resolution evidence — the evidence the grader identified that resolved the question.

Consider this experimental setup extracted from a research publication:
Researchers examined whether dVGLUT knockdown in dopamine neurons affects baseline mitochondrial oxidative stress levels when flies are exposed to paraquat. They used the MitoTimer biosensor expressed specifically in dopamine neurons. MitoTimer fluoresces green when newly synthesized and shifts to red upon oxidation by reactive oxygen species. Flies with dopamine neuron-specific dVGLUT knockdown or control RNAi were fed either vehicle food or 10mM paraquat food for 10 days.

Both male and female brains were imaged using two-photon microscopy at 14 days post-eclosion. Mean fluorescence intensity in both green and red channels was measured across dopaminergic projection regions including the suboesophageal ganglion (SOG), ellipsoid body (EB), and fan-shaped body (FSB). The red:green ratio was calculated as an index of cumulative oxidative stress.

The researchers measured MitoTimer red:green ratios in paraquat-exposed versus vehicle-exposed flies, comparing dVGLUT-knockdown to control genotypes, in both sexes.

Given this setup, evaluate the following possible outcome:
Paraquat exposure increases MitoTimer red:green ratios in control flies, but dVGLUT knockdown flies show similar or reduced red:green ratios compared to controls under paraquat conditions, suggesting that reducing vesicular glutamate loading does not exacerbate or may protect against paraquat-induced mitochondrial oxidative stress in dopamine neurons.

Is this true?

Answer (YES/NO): NO